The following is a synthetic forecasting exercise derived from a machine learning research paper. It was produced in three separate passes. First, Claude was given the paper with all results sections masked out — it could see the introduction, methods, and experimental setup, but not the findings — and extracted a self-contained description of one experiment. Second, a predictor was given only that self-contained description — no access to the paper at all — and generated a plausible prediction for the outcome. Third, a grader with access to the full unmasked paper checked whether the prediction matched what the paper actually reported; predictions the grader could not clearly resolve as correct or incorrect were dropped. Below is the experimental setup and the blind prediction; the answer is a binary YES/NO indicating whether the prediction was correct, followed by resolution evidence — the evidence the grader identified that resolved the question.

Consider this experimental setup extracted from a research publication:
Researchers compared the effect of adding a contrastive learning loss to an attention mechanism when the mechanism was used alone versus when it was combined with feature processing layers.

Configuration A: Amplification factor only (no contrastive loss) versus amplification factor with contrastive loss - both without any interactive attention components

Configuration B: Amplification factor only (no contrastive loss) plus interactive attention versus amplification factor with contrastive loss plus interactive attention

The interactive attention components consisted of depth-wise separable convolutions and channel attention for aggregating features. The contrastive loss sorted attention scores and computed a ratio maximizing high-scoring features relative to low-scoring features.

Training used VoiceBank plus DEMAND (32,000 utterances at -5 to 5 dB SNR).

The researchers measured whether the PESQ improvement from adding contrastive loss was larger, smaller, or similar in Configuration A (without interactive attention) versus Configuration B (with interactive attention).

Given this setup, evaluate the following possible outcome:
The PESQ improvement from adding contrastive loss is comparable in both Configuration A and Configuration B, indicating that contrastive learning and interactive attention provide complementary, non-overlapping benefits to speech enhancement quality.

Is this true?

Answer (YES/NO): NO